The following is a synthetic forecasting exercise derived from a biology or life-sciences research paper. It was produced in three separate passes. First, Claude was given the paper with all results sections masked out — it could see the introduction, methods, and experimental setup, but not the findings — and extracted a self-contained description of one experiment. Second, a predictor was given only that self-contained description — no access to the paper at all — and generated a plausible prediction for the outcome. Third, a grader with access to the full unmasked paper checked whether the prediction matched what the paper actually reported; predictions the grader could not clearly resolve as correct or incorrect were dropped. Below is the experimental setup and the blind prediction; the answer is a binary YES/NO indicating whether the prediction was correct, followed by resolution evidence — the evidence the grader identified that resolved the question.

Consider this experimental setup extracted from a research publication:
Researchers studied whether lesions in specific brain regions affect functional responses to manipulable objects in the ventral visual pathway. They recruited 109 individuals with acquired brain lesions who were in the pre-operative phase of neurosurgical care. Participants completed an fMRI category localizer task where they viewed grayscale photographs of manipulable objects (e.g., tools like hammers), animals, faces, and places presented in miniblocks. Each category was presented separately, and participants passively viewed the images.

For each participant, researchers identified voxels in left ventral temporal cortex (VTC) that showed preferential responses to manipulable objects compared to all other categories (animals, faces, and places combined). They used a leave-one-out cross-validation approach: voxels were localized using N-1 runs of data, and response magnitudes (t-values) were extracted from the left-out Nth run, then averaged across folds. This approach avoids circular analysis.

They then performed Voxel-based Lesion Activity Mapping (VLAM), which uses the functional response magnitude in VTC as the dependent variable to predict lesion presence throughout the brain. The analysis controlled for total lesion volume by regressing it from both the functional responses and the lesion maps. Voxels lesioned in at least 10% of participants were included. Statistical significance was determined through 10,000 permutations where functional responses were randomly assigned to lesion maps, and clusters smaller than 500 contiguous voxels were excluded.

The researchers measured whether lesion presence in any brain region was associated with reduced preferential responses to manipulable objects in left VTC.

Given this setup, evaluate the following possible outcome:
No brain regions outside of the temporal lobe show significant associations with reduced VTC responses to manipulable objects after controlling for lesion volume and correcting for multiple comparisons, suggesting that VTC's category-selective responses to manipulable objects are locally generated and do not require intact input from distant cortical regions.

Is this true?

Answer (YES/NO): NO